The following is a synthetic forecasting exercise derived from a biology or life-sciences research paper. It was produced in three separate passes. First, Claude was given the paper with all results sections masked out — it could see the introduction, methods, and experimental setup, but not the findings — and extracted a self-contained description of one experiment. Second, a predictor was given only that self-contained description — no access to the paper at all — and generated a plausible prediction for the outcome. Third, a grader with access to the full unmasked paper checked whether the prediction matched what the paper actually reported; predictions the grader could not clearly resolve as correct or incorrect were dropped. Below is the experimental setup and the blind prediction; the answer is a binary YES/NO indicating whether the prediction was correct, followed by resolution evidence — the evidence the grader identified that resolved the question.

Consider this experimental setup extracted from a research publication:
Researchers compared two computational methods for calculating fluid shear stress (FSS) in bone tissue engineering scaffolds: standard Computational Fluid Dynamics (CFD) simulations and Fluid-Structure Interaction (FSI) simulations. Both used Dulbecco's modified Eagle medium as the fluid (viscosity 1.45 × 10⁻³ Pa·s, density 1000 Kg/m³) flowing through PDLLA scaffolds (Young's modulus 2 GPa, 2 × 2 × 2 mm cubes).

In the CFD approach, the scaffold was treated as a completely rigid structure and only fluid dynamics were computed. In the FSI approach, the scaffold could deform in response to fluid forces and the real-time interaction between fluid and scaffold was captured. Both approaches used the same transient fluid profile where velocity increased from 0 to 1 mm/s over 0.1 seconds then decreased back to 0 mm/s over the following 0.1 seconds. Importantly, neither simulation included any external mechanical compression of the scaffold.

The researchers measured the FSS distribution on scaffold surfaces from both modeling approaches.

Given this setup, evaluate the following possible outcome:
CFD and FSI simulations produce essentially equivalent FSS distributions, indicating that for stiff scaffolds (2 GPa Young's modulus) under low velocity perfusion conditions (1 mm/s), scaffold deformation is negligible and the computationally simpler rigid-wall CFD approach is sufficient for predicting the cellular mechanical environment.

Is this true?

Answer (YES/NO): NO